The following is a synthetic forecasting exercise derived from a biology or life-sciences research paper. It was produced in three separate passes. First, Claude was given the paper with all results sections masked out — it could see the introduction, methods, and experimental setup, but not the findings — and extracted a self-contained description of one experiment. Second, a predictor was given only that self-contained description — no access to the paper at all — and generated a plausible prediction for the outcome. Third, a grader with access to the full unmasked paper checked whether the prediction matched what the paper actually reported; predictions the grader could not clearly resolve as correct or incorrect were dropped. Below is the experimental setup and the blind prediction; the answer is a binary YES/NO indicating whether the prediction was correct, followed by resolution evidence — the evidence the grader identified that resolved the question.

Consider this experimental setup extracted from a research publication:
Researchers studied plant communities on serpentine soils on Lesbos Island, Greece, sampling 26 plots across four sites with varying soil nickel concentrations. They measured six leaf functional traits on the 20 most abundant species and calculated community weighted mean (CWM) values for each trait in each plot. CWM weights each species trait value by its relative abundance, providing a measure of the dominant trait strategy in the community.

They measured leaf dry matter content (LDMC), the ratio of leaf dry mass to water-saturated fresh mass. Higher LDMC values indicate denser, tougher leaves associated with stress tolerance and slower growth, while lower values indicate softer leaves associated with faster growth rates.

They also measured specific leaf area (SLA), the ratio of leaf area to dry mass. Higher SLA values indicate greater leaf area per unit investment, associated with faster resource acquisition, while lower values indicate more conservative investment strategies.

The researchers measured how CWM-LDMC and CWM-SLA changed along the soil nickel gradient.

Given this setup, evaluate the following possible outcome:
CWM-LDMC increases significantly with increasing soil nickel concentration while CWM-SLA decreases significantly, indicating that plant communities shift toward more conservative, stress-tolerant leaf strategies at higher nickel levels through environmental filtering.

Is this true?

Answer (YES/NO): NO